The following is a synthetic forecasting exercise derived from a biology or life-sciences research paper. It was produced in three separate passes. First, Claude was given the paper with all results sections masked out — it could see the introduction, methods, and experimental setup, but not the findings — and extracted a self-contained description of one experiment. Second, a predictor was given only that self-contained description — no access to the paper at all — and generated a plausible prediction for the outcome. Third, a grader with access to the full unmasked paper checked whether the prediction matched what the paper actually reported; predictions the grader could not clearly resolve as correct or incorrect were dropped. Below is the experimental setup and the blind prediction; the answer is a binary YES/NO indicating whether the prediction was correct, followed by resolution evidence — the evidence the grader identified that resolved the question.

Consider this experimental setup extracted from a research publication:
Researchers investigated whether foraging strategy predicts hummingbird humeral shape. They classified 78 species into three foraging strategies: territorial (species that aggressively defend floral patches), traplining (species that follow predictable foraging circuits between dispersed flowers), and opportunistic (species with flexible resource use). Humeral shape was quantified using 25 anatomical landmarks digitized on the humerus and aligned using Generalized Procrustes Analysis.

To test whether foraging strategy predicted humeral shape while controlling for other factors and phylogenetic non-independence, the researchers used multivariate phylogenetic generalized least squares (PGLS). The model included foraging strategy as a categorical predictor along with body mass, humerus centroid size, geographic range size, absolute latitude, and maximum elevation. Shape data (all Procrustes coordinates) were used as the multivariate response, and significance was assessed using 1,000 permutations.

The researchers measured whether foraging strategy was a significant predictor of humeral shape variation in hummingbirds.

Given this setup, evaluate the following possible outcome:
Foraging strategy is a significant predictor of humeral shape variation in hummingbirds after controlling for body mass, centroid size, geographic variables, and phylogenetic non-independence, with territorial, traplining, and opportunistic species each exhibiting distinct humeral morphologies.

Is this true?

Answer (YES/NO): NO